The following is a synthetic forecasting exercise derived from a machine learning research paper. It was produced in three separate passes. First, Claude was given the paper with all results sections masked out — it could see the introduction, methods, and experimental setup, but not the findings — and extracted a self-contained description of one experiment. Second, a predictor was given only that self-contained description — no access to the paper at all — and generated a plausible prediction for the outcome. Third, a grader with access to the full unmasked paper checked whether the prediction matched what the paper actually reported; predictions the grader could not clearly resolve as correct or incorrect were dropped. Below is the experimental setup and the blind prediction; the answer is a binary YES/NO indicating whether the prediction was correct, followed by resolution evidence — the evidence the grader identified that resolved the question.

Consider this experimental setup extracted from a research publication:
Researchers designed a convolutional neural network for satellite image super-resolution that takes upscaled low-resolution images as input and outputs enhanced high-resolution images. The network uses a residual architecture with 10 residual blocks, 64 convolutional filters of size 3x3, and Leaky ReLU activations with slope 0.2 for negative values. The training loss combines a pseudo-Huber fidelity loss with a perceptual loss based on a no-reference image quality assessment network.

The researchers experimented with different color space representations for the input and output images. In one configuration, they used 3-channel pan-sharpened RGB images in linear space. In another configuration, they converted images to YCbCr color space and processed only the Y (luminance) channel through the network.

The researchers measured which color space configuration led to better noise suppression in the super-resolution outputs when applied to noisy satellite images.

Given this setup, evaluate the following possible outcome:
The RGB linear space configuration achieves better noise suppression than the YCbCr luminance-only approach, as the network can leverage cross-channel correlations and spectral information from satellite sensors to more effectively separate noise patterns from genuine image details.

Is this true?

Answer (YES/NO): YES